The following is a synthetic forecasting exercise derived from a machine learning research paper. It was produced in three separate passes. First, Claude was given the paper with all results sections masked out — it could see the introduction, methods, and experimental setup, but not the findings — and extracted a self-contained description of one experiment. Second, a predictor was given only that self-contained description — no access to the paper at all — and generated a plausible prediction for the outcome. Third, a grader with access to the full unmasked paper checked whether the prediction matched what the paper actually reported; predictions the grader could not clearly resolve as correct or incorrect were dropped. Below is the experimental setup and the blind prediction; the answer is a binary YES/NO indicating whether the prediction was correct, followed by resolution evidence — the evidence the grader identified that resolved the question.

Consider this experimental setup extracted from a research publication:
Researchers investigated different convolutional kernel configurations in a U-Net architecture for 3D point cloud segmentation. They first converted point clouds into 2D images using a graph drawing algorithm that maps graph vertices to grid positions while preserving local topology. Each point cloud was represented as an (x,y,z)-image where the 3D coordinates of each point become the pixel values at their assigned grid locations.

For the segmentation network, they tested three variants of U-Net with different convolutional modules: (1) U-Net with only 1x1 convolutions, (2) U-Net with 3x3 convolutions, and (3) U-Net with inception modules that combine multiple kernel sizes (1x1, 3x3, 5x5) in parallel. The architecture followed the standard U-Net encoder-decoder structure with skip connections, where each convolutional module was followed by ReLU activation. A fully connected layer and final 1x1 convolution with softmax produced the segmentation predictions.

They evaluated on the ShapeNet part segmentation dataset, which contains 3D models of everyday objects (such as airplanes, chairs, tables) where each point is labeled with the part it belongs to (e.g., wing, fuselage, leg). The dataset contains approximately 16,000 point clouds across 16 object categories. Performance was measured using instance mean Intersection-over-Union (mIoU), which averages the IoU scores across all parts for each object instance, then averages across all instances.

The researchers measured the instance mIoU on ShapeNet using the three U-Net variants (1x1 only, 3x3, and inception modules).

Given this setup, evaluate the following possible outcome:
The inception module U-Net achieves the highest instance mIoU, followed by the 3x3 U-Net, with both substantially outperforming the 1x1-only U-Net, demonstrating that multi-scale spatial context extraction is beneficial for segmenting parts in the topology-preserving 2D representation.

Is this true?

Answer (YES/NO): NO